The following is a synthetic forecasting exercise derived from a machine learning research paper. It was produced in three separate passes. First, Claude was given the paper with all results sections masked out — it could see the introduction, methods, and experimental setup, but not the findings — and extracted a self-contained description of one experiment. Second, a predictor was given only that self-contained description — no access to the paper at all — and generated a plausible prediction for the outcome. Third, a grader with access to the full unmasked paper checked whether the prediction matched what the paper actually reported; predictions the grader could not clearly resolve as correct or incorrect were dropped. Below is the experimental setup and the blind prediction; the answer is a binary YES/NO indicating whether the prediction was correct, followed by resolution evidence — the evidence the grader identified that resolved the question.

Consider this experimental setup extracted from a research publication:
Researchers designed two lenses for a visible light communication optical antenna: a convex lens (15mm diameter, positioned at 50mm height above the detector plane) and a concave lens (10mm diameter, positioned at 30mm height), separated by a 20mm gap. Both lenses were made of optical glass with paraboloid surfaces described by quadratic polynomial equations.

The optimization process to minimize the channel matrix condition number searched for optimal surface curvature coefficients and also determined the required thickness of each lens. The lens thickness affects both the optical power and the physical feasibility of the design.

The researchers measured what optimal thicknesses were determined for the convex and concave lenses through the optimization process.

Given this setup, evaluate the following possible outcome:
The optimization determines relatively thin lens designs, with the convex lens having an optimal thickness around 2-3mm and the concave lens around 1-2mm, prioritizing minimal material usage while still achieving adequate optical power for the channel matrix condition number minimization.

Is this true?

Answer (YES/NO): NO